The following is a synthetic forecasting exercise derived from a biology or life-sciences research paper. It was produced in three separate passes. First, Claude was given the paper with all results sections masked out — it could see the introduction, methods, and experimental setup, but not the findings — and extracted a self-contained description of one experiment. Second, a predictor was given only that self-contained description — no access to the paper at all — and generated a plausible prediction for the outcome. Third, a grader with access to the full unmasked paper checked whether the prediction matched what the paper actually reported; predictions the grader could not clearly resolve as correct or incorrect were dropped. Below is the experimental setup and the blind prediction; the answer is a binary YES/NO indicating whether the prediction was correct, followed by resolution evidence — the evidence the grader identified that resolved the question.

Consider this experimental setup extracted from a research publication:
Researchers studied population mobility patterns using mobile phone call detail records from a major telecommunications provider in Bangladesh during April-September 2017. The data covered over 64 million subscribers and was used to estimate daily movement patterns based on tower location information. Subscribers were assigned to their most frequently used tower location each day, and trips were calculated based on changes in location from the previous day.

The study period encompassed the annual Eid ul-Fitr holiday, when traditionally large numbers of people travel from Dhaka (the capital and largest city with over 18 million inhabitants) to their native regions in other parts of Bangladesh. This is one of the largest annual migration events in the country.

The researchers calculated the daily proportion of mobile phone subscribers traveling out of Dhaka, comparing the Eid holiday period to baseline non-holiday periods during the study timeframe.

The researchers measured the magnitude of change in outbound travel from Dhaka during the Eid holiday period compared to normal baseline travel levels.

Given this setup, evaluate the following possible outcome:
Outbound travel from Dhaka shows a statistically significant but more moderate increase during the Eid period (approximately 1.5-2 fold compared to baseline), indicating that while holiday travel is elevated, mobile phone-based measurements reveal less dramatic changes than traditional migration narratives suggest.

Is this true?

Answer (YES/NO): NO